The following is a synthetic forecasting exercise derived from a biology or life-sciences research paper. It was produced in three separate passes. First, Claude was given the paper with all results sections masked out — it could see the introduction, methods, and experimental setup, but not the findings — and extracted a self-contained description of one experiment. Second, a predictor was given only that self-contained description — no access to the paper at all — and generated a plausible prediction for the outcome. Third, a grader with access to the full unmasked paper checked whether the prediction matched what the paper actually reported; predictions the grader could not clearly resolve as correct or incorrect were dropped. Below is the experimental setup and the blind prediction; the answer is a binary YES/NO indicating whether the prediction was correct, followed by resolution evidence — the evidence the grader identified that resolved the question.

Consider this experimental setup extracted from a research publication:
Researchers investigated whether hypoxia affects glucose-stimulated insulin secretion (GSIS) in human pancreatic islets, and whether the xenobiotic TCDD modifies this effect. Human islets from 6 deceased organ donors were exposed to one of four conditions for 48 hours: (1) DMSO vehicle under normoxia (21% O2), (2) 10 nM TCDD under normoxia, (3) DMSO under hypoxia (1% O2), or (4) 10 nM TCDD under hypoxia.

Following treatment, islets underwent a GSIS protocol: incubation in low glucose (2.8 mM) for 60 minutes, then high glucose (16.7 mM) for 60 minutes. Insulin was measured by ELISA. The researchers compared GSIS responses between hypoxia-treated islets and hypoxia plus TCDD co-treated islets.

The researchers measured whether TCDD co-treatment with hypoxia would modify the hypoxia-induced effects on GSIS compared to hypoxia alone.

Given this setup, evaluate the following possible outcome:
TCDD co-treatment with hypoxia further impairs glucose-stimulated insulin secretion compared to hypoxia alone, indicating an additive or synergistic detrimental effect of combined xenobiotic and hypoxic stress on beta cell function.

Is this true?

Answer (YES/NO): NO